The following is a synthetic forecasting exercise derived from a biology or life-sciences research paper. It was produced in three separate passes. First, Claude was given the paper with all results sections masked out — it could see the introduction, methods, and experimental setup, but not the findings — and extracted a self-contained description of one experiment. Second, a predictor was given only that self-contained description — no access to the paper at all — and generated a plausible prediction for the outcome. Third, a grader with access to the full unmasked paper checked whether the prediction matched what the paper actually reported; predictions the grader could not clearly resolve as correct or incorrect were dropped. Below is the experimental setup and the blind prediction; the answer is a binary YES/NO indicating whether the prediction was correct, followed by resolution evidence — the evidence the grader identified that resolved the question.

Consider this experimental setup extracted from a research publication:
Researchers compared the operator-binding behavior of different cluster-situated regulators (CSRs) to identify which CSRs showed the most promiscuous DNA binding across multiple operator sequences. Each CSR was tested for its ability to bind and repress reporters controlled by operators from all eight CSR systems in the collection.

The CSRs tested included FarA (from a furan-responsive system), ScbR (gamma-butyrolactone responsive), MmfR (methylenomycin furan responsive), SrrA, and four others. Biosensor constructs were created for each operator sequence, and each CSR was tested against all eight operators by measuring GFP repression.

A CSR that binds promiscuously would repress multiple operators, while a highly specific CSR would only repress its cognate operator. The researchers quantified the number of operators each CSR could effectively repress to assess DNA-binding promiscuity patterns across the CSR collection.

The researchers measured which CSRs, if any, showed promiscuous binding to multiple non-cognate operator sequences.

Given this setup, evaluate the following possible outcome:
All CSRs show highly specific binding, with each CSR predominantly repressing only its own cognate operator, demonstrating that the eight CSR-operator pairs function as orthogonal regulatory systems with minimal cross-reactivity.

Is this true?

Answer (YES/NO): NO